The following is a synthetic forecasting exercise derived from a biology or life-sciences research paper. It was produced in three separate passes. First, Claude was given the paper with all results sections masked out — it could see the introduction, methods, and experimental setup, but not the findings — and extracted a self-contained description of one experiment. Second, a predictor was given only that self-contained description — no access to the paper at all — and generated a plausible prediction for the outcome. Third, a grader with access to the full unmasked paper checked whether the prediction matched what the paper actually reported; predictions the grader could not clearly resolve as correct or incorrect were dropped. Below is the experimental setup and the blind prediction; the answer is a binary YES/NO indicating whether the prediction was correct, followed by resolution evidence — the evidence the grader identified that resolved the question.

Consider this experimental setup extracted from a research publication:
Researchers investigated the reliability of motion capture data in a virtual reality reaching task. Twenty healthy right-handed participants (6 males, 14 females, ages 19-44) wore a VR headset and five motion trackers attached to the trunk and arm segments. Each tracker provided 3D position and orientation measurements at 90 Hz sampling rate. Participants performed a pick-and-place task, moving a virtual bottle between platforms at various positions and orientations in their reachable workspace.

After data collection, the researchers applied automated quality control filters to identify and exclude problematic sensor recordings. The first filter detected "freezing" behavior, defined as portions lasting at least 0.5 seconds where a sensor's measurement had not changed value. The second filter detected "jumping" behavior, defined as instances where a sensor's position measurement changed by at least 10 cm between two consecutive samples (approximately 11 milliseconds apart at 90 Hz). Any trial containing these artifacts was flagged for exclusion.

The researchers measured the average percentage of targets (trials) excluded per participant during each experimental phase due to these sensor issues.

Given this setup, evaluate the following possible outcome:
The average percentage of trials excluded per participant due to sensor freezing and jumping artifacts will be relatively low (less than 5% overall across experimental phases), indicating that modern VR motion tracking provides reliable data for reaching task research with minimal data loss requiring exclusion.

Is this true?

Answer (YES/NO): YES